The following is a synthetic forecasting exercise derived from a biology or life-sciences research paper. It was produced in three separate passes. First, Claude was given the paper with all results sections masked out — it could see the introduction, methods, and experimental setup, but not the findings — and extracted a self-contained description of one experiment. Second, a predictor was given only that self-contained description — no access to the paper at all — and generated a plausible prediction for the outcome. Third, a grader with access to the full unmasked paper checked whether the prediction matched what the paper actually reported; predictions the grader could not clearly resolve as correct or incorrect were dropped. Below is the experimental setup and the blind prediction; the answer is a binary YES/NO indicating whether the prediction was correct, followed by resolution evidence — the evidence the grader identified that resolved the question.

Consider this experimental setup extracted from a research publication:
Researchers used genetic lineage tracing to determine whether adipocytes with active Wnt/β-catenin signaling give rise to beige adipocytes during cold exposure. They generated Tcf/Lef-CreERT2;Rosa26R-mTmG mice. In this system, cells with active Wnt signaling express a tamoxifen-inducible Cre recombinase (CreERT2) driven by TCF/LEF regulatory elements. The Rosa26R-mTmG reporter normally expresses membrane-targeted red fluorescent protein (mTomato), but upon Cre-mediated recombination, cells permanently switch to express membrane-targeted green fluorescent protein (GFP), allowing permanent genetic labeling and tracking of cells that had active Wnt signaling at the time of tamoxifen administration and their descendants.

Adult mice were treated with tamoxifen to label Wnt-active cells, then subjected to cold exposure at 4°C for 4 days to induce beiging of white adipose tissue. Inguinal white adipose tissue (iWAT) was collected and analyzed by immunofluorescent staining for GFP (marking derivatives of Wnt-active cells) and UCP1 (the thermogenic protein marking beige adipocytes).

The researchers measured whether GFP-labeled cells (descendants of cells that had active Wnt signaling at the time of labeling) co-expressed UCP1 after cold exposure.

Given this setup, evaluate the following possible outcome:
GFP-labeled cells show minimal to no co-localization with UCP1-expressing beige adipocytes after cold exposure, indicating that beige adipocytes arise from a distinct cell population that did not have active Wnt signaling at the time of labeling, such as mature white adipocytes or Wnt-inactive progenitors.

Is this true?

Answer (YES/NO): NO